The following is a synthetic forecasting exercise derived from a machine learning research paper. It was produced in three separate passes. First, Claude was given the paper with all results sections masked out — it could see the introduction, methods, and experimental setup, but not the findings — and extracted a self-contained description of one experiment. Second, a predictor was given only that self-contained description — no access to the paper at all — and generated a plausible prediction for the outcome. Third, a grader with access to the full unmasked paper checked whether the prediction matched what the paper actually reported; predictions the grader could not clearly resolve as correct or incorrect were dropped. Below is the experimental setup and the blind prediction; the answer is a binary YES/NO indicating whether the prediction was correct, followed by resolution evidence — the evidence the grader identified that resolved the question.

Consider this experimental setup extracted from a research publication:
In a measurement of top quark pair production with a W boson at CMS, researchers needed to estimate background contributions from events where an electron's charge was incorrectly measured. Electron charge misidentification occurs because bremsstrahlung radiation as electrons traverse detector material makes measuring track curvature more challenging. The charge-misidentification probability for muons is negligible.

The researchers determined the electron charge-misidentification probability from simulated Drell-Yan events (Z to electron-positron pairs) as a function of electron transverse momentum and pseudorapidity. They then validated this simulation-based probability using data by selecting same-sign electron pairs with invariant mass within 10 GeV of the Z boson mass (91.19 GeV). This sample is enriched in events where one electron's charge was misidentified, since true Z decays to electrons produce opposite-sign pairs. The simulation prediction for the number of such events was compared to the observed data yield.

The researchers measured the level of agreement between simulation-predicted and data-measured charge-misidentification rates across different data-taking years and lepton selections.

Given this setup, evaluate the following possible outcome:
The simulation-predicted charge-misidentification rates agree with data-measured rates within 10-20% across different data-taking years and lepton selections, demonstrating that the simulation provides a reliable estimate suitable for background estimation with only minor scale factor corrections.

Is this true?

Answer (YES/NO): NO